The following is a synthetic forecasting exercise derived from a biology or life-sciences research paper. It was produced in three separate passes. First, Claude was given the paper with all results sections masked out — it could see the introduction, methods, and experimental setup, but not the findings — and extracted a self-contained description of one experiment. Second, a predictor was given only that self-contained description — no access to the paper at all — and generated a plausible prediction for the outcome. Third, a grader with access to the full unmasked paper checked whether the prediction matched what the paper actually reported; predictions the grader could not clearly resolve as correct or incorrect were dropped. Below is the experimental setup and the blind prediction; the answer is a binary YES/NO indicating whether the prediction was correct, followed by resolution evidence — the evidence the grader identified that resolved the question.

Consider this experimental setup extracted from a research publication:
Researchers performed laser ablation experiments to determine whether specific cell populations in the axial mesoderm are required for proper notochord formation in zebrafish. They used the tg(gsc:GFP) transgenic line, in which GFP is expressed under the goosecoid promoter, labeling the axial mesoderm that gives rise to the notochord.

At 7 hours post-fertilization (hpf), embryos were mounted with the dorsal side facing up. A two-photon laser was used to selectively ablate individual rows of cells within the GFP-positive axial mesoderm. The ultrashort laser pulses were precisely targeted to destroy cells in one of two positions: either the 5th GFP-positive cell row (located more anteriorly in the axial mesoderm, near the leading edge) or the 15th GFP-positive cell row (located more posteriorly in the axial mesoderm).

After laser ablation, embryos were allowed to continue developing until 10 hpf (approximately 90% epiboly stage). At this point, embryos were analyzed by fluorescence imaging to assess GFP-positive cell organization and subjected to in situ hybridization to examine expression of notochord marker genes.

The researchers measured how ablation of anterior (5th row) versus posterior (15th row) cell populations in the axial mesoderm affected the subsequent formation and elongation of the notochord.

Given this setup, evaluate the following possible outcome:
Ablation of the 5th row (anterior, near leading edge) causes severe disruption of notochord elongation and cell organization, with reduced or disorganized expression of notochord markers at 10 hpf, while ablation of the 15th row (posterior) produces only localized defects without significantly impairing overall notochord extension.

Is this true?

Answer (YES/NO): NO